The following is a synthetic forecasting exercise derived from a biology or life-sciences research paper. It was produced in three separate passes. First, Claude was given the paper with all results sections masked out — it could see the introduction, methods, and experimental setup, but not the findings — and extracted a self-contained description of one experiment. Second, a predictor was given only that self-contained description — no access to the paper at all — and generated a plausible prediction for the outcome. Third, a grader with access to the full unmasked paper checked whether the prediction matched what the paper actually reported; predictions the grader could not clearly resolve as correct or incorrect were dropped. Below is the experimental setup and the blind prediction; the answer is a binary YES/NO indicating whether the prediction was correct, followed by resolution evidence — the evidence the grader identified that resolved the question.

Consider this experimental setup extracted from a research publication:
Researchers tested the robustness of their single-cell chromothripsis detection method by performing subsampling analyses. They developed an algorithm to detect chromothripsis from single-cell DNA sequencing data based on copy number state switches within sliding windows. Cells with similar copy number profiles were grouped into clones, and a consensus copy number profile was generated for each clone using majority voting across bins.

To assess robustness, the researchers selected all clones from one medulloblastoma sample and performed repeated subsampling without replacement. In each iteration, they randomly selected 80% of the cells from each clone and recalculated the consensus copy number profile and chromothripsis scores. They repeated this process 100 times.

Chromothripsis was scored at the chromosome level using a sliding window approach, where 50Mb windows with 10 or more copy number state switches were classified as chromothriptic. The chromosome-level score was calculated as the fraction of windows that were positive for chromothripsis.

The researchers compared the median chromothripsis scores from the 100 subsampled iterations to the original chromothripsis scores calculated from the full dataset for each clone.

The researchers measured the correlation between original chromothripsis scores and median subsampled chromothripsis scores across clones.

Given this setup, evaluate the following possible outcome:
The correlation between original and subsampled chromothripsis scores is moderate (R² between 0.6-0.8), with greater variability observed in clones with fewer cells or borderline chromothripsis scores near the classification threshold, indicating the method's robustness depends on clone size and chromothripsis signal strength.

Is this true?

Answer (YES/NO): NO